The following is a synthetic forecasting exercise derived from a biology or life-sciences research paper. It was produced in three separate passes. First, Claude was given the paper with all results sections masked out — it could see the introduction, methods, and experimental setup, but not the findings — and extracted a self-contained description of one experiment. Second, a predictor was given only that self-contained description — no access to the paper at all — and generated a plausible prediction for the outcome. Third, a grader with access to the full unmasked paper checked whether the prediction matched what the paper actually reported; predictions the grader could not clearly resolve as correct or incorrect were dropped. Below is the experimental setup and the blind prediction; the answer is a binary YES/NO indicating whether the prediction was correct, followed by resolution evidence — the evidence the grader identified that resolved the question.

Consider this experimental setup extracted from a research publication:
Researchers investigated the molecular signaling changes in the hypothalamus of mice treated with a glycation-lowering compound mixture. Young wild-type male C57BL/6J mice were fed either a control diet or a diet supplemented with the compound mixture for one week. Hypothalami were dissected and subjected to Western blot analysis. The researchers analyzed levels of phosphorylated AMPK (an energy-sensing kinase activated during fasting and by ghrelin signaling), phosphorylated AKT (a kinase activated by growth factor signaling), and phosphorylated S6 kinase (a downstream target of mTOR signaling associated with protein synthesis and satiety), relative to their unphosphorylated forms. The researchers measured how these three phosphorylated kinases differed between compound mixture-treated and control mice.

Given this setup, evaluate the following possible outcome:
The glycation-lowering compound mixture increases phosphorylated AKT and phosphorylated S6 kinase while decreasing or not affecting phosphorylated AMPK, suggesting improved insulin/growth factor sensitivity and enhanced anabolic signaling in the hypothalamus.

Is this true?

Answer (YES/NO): NO